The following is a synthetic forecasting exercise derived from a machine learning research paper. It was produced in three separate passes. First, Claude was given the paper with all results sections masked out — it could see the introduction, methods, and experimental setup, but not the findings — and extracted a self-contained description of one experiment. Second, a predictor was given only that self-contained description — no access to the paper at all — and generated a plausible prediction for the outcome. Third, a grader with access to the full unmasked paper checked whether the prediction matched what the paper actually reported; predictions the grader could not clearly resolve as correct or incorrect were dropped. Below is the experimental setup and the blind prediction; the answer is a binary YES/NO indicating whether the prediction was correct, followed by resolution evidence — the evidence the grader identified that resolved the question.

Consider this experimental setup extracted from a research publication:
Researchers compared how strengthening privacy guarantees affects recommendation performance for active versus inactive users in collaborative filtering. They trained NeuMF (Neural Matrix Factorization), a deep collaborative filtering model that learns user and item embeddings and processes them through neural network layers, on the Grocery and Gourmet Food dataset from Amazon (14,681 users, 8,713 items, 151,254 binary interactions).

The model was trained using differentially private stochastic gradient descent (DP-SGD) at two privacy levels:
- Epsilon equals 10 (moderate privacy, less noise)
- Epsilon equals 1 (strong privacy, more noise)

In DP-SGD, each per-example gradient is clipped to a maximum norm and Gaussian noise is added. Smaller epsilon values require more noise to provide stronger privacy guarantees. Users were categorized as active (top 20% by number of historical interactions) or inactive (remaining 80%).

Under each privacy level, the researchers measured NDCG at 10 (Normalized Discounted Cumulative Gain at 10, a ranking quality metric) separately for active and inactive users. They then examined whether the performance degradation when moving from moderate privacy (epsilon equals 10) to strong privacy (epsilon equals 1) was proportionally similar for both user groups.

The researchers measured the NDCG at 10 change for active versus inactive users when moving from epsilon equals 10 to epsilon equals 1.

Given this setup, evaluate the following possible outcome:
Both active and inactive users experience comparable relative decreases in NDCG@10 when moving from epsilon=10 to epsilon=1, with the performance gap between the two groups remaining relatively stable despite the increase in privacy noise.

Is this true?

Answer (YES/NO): NO